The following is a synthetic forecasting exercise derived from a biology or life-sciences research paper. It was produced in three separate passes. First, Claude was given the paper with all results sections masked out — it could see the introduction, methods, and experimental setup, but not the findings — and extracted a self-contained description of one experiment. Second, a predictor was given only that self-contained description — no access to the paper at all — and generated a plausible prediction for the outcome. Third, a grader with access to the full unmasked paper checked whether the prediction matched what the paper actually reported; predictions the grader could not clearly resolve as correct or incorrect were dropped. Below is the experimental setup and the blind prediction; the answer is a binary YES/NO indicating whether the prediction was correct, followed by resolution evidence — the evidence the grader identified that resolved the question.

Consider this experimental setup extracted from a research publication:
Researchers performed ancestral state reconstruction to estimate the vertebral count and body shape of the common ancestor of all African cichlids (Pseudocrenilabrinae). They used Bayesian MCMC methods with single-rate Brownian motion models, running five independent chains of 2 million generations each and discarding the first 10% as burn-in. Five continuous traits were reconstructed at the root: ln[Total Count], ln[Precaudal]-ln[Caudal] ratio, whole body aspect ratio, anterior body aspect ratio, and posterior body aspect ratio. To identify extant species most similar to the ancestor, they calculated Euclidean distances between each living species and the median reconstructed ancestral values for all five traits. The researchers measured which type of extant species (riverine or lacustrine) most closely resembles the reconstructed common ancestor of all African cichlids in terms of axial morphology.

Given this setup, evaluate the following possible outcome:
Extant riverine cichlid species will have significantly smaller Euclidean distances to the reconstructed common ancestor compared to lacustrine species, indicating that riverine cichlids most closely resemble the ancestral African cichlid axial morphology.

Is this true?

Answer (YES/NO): YES